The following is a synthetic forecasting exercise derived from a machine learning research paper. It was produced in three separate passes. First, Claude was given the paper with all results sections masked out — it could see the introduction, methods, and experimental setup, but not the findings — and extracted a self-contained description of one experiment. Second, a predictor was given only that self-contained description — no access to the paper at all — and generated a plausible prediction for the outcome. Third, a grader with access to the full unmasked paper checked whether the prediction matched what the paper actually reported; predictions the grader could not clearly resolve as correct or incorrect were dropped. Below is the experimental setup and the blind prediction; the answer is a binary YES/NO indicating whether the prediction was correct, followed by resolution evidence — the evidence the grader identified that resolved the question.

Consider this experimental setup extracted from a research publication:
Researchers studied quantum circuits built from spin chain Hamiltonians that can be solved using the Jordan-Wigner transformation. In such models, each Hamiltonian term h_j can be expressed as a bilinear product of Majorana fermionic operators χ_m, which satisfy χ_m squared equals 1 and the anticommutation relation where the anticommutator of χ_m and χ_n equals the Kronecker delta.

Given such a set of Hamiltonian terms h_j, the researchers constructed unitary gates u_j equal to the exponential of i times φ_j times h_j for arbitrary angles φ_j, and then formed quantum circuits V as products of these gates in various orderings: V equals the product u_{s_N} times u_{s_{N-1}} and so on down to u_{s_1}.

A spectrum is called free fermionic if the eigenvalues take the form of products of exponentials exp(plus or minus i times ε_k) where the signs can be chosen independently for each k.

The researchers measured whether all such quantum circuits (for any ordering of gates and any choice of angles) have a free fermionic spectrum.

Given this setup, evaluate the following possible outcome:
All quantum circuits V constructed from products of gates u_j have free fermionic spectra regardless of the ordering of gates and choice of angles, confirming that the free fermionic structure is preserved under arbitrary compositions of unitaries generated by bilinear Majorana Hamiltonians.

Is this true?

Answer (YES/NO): YES